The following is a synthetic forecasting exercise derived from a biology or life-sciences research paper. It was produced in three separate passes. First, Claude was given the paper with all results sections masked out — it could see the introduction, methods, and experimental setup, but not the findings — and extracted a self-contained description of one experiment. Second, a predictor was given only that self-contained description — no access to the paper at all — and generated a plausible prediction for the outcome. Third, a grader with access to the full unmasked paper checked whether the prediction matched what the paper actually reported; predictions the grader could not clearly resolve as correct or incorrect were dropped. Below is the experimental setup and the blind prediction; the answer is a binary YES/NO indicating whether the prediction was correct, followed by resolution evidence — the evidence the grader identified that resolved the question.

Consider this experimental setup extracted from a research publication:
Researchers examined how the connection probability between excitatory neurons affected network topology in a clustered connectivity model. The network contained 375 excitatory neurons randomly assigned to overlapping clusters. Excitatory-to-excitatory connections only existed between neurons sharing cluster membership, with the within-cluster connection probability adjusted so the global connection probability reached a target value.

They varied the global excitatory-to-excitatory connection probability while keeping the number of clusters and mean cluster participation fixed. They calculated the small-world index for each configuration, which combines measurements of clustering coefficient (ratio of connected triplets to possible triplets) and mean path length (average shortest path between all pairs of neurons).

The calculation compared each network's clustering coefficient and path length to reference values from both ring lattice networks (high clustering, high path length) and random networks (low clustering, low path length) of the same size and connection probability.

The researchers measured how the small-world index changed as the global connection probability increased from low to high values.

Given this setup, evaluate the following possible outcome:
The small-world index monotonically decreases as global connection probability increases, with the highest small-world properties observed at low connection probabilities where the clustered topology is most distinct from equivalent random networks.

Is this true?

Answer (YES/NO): YES